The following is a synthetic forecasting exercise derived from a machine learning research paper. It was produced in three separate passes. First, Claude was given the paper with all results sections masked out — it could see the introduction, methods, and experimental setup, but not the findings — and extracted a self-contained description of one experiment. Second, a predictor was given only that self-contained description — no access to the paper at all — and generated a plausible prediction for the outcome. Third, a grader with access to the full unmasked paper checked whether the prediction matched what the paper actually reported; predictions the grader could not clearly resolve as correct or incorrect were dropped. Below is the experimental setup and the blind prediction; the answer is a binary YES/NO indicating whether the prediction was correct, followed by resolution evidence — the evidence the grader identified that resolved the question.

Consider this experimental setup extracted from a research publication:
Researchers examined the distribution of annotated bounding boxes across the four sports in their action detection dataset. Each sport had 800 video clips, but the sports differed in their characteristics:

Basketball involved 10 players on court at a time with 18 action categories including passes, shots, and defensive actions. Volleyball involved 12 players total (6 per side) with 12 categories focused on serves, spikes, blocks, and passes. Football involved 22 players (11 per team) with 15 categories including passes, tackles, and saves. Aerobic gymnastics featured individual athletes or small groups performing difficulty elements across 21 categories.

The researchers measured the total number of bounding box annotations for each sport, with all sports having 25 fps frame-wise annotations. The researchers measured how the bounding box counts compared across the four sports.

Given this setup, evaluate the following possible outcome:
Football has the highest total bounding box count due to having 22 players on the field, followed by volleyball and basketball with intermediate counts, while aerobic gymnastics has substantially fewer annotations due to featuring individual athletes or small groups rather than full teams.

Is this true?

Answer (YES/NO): NO